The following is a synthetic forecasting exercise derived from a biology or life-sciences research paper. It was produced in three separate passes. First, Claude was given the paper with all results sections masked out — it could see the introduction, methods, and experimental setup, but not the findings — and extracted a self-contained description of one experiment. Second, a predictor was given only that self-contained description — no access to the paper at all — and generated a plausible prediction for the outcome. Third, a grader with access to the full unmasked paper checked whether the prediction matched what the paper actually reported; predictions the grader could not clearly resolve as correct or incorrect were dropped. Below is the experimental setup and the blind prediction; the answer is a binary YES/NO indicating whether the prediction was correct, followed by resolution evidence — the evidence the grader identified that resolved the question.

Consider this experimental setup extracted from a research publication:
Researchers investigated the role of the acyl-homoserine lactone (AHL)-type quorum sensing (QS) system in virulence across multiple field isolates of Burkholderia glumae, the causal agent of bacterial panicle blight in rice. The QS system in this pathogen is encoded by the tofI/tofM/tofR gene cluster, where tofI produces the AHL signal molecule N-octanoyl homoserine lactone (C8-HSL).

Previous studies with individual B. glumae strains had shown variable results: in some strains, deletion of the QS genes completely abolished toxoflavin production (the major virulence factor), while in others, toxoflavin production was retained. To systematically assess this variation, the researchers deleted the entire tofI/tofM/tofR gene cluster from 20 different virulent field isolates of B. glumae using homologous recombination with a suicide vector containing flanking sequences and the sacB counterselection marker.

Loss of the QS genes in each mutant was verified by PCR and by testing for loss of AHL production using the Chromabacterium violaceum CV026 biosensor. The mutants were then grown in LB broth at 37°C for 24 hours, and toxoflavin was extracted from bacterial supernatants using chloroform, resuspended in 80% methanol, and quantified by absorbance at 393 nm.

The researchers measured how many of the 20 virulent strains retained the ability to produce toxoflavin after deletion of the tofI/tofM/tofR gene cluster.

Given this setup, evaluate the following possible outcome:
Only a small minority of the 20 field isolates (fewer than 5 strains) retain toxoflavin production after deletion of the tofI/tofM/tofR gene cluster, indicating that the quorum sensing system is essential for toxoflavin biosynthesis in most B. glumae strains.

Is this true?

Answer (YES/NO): NO